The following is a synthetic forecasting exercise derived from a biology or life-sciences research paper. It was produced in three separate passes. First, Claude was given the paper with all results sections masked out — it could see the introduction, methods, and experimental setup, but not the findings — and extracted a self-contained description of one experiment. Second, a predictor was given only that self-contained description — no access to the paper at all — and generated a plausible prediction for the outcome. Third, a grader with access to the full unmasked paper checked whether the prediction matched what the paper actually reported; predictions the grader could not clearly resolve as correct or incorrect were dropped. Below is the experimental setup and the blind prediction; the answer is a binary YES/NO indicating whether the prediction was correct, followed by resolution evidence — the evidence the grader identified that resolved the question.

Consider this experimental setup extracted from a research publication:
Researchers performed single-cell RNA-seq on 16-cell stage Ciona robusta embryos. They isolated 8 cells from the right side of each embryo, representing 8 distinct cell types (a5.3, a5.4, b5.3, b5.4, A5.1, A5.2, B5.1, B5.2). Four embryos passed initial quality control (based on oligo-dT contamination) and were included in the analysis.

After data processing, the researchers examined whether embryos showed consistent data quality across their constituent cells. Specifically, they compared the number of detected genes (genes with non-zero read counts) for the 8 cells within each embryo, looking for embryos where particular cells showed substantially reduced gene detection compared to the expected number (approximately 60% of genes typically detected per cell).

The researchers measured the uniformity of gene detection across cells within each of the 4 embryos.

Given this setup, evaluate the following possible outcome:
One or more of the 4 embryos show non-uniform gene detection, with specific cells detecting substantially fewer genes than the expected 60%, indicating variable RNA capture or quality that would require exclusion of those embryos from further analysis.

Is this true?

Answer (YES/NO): NO